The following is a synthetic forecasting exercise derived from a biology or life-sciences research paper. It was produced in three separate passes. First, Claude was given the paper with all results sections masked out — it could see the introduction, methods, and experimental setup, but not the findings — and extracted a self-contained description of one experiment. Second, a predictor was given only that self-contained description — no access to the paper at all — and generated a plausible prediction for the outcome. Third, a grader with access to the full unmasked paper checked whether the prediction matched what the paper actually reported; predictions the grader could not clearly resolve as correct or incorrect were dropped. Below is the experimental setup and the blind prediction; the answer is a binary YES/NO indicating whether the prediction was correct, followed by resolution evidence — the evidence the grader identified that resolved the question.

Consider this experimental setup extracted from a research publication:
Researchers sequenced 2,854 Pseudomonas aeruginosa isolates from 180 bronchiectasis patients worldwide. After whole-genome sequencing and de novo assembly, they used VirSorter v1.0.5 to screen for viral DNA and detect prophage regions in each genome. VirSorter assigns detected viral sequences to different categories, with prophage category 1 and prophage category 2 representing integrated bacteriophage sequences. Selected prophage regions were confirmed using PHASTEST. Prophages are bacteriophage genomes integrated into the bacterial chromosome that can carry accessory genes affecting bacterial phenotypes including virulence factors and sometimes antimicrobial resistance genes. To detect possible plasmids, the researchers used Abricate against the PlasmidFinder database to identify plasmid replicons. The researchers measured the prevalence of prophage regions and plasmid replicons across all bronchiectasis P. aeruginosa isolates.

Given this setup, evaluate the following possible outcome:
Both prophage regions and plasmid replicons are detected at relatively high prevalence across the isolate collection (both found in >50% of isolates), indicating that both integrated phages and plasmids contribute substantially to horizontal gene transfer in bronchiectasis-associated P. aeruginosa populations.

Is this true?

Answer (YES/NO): NO